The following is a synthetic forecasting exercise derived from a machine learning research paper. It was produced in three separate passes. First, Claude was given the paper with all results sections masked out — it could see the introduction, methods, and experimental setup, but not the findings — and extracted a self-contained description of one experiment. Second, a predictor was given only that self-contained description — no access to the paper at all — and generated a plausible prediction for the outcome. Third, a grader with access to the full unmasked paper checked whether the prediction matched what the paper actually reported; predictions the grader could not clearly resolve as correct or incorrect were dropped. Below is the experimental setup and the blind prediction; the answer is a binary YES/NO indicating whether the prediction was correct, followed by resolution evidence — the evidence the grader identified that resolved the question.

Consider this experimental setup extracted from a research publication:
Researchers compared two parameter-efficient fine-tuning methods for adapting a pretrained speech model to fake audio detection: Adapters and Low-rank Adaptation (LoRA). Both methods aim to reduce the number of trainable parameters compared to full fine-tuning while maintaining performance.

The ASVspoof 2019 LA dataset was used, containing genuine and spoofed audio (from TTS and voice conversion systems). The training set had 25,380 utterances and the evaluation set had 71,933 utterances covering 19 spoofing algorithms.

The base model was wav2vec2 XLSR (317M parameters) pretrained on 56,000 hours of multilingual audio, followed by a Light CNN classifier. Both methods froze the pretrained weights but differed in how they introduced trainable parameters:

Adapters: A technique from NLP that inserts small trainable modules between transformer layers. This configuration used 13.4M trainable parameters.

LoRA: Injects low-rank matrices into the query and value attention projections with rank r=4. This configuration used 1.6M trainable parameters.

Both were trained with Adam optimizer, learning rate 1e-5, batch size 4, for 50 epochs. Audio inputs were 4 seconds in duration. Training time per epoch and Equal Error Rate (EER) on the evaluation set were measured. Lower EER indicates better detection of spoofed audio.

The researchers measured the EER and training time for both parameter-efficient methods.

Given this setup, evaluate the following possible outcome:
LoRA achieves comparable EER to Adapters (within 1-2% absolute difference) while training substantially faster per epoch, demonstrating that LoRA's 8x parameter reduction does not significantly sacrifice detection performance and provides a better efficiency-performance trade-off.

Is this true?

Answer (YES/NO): YES